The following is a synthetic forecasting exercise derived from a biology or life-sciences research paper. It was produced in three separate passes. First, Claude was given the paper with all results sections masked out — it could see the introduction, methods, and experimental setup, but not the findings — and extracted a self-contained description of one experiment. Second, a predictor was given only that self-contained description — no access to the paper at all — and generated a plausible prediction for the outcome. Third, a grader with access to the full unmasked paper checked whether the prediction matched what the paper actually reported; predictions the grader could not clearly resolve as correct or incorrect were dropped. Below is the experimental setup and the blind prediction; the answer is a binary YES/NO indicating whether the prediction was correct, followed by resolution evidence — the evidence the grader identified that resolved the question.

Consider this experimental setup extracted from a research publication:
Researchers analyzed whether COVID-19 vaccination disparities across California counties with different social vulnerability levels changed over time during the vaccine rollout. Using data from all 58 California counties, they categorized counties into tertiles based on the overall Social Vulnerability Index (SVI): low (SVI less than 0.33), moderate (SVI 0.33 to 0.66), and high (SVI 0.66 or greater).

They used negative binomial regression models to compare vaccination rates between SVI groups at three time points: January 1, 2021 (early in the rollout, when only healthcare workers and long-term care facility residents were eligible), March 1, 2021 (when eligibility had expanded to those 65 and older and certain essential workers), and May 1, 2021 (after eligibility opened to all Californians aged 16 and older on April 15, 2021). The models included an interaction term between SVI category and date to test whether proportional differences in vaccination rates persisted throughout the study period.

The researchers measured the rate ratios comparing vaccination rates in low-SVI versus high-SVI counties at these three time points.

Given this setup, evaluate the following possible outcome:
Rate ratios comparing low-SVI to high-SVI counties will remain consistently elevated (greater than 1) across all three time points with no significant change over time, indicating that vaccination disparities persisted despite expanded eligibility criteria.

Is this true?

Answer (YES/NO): NO